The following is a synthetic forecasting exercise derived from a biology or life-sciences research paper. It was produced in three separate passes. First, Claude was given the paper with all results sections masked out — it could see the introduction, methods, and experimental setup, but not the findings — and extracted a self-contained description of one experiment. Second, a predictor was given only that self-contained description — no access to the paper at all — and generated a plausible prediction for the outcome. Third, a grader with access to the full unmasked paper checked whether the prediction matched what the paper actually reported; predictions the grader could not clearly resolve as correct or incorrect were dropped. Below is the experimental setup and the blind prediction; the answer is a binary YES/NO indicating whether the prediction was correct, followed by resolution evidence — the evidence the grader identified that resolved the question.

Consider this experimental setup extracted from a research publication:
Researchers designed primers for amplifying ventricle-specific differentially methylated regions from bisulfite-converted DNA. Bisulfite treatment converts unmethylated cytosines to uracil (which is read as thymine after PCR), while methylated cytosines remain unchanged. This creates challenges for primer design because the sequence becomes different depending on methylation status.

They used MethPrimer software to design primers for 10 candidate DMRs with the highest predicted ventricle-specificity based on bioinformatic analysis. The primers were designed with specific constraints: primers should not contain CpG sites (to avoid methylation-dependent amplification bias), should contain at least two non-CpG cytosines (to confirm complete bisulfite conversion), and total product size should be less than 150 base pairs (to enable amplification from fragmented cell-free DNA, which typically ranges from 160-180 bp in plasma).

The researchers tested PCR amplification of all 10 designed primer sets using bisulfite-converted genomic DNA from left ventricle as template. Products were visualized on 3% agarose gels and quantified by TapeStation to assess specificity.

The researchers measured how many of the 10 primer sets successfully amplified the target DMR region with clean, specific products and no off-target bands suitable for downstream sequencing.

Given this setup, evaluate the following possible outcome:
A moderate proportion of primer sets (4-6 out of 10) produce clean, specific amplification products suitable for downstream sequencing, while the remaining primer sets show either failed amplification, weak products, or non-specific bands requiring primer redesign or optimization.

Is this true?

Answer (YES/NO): NO